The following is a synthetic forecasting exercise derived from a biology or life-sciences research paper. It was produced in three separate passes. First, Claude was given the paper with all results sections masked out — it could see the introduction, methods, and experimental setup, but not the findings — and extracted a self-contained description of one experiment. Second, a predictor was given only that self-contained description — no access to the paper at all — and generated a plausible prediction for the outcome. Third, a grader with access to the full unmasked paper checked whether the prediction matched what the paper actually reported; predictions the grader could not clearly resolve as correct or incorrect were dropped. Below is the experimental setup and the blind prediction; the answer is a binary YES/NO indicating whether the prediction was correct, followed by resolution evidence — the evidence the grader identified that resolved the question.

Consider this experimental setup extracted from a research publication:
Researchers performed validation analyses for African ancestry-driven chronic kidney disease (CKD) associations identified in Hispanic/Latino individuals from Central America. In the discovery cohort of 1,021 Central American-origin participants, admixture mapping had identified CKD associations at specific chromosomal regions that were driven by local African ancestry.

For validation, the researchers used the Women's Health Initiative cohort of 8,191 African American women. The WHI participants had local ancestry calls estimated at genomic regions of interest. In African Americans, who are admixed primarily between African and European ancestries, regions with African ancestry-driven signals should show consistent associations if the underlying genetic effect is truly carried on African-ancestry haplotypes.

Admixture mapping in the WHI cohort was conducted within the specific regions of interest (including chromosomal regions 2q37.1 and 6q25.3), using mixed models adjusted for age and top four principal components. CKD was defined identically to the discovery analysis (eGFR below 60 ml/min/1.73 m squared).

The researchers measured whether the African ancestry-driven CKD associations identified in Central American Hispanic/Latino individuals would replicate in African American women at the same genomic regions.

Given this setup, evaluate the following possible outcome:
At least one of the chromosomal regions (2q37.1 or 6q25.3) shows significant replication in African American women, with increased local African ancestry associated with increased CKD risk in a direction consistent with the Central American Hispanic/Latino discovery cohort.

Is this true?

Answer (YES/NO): YES